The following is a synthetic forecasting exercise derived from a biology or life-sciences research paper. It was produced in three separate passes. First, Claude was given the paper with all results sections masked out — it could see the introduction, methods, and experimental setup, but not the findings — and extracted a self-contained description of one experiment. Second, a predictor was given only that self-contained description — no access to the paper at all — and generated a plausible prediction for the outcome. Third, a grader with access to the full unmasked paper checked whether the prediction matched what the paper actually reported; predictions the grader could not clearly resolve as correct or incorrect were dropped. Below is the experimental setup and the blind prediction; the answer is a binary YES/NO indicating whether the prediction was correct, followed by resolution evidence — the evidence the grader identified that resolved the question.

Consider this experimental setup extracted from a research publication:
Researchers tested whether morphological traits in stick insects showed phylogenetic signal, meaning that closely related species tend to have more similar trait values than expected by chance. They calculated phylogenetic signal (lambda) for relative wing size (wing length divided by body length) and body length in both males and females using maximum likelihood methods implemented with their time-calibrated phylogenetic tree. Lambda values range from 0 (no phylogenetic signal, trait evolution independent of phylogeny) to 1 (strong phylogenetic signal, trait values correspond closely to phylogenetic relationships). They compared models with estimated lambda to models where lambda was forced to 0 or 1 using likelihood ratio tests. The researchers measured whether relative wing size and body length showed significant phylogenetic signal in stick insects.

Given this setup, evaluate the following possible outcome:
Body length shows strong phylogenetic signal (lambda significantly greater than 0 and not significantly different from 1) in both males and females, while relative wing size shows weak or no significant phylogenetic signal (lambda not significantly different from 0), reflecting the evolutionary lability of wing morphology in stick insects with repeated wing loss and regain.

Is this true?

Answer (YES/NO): NO